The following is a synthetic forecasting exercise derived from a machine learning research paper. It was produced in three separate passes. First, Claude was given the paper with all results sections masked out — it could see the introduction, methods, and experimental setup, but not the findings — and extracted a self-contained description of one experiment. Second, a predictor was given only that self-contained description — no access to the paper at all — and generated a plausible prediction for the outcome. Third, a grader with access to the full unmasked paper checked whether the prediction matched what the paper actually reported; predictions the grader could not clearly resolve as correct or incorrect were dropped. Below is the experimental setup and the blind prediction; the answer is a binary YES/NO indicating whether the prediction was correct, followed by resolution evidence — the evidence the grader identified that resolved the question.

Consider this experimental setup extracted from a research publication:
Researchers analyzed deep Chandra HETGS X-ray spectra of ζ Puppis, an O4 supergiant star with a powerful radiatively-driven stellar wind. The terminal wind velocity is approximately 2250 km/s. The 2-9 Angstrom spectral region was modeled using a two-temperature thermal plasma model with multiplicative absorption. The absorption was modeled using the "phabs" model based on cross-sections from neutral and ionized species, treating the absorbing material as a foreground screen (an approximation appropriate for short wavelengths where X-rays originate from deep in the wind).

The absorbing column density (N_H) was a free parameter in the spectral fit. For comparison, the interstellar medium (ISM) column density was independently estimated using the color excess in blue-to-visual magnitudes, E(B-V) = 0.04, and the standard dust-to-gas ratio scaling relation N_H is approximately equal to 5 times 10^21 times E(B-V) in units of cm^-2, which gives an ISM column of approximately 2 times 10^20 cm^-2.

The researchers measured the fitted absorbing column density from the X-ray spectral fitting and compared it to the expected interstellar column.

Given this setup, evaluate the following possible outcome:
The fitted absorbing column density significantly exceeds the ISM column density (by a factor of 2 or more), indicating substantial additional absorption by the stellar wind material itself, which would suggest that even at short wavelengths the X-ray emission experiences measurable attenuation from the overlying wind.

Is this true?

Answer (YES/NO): YES